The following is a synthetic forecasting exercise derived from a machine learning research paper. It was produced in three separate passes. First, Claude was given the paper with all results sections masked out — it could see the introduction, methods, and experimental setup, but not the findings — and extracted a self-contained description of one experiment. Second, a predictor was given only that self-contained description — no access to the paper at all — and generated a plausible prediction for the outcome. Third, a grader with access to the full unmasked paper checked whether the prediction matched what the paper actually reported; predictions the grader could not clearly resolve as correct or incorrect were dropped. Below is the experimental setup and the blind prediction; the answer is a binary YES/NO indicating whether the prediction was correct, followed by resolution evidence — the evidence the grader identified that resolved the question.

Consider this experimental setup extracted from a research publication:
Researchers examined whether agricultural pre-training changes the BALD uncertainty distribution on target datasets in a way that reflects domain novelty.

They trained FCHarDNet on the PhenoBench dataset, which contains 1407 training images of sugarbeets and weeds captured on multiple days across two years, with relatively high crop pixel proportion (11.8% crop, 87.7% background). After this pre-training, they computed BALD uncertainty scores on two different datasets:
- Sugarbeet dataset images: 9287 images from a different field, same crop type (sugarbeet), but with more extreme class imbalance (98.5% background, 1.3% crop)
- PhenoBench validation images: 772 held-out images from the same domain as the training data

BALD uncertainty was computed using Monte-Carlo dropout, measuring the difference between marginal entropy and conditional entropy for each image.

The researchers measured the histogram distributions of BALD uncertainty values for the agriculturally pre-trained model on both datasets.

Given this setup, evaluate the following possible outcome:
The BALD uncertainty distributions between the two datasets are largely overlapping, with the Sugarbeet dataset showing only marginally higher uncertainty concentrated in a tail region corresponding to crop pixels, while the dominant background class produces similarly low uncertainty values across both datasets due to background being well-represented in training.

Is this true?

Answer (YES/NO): NO